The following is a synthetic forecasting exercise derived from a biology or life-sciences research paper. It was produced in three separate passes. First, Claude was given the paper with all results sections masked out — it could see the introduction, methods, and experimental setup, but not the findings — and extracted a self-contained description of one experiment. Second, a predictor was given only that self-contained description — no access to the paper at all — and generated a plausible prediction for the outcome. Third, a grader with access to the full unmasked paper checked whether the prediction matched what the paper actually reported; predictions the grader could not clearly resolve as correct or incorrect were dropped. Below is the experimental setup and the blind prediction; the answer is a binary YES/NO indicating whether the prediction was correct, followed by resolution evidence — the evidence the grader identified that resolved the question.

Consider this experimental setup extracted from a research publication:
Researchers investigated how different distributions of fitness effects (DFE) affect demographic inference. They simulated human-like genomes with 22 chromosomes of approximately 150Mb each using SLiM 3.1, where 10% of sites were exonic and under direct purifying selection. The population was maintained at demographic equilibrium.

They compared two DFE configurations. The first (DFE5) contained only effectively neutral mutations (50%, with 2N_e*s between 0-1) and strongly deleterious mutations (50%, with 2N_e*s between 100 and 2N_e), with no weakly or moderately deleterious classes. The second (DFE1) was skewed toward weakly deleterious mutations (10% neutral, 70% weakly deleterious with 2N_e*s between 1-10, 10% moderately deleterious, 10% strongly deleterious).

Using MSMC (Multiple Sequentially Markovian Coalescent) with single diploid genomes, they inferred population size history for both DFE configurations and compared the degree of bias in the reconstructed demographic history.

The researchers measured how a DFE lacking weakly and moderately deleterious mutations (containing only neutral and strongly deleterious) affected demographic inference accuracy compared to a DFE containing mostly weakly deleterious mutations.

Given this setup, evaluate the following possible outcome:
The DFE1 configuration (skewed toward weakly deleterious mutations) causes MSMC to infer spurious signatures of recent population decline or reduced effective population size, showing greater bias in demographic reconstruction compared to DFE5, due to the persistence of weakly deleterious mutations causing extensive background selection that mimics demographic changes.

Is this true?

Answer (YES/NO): NO